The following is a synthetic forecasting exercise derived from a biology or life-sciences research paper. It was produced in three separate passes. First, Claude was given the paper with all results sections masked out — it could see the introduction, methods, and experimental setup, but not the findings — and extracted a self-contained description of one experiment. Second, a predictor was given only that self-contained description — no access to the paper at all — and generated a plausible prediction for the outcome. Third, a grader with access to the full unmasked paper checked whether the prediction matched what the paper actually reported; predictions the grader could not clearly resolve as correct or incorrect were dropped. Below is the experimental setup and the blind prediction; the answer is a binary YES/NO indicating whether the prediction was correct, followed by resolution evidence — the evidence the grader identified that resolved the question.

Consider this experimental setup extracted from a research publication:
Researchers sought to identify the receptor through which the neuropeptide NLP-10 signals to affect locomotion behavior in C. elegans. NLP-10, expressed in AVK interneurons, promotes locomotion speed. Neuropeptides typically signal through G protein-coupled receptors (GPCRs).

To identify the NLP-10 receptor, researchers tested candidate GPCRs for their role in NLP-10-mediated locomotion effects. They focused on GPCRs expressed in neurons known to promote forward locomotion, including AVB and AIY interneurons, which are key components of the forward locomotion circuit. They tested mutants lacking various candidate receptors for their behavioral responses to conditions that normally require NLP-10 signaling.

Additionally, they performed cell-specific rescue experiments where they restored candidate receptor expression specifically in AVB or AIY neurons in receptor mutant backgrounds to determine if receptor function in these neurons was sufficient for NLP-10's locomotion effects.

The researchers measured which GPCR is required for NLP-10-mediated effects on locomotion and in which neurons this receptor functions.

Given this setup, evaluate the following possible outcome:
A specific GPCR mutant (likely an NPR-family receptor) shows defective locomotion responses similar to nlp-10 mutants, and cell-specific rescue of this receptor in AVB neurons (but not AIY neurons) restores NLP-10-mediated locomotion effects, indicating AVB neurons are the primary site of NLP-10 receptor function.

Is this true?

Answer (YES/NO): NO